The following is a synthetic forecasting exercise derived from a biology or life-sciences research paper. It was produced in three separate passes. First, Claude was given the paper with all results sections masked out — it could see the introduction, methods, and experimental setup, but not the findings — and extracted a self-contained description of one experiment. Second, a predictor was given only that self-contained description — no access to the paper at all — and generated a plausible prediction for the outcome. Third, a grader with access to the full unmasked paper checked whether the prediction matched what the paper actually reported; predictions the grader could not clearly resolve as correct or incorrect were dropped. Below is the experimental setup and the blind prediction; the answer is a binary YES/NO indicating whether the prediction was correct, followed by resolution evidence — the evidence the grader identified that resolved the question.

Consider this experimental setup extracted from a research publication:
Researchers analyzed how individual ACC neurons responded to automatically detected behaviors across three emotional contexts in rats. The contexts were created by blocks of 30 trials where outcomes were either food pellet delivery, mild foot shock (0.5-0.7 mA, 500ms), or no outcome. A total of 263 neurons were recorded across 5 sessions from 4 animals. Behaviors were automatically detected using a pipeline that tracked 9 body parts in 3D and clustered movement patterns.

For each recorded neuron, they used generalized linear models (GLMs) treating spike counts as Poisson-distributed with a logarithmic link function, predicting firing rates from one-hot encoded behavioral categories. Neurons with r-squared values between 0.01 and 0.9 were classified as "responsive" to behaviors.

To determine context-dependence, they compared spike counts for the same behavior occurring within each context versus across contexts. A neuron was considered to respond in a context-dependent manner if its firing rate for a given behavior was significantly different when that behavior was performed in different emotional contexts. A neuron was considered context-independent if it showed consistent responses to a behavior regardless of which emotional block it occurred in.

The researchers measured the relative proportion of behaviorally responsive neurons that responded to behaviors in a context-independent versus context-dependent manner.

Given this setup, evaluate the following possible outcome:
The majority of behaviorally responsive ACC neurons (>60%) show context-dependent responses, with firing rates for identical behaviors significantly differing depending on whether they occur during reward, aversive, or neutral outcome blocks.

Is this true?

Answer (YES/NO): YES